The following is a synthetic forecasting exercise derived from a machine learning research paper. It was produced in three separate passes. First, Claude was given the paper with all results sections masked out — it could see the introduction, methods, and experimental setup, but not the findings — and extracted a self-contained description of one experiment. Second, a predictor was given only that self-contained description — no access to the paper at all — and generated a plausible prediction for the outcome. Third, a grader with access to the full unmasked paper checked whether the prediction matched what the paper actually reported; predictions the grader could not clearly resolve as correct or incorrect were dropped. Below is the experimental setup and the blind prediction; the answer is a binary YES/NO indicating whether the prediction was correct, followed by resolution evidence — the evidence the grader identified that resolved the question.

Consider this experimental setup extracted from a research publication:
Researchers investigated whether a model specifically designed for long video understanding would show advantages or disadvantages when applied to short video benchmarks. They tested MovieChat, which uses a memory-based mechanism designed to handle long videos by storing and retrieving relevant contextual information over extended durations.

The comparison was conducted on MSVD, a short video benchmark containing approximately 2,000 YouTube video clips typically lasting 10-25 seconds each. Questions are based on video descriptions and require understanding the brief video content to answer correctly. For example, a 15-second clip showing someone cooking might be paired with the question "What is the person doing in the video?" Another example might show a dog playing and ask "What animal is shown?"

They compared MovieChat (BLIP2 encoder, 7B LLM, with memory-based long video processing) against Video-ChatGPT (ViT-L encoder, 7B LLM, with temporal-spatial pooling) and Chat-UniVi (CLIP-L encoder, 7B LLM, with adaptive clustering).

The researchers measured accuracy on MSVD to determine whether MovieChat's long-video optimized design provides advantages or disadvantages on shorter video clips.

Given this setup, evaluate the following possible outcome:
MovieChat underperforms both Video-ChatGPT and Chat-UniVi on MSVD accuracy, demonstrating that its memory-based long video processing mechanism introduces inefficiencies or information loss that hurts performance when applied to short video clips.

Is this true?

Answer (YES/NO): NO